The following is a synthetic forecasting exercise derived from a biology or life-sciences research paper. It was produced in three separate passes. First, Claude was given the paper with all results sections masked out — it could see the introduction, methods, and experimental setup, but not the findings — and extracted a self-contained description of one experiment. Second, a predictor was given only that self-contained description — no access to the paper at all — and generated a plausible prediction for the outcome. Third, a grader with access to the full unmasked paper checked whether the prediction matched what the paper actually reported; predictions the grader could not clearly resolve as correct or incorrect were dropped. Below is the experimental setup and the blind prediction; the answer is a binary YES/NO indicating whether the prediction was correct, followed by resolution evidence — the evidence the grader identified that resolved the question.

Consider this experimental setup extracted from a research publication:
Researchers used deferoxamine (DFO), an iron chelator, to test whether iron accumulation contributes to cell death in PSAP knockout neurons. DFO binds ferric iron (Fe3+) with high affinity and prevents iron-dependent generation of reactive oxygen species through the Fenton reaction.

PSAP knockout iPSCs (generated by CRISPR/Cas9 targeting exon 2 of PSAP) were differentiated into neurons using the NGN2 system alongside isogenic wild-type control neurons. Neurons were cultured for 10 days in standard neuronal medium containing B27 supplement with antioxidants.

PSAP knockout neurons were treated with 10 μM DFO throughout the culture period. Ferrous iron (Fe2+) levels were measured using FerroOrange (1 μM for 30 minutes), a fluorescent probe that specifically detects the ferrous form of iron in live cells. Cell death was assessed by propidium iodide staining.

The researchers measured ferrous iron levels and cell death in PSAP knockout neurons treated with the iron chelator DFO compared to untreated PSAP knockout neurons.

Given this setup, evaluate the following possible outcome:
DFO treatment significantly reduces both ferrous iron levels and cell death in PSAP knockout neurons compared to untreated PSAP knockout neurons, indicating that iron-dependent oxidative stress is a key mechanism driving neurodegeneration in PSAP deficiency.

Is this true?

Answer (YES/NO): YES